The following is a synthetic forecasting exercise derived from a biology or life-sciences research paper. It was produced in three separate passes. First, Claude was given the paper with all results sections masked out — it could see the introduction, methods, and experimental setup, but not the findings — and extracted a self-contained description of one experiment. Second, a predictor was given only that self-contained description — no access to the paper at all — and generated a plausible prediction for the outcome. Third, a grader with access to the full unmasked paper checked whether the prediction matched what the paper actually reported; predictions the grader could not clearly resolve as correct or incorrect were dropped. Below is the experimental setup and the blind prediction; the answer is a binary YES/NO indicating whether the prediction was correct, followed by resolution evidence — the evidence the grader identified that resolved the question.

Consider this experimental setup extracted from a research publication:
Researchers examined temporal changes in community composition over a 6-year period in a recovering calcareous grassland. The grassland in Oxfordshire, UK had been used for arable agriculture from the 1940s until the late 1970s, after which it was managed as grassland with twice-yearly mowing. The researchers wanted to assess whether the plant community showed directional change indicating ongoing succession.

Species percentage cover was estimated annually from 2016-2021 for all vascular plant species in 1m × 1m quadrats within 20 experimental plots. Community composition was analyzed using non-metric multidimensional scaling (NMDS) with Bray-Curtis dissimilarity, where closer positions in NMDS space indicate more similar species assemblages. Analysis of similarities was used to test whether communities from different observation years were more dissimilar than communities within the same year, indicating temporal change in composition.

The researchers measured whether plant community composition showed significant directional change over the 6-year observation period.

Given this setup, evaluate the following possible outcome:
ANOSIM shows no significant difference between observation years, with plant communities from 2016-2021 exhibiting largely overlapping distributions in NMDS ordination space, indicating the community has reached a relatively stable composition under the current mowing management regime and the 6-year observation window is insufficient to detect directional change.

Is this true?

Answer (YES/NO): NO